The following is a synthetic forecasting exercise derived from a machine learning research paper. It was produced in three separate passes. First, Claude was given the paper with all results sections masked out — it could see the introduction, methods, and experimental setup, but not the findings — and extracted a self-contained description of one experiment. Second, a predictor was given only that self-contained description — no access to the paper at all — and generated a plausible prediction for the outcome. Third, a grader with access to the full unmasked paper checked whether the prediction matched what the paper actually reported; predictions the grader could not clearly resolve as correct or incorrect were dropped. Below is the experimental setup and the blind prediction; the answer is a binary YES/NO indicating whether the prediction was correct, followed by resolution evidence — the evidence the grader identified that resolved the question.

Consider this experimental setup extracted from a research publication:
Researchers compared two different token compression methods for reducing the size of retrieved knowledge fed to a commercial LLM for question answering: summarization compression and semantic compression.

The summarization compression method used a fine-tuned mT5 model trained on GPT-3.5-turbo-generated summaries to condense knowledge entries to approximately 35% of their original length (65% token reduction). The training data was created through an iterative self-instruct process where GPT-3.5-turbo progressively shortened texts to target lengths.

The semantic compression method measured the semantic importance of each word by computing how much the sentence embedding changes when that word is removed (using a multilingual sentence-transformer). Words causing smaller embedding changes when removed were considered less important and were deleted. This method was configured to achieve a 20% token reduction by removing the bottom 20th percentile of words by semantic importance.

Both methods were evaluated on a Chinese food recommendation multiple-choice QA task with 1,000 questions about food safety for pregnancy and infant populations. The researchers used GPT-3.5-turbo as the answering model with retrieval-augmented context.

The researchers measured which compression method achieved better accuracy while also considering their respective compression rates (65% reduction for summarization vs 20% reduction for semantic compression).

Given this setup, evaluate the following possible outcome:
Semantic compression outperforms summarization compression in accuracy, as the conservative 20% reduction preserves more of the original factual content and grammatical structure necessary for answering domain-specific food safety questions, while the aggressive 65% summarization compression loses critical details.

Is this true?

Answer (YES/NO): NO